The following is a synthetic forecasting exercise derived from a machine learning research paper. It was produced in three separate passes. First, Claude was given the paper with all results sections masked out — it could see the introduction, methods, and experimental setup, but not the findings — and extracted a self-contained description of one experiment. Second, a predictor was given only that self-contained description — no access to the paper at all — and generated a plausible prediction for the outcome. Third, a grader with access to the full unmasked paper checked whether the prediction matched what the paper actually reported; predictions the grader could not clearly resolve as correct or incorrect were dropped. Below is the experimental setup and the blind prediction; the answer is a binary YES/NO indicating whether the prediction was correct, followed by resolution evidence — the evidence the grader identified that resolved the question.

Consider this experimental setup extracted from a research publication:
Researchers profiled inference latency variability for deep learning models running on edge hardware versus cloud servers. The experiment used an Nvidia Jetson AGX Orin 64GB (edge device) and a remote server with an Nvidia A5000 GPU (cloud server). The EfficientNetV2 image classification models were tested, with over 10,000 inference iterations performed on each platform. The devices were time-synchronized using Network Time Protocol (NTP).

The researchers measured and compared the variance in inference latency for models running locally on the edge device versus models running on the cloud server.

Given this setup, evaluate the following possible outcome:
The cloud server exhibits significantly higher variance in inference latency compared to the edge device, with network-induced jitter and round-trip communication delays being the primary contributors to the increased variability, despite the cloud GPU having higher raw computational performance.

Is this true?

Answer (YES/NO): NO